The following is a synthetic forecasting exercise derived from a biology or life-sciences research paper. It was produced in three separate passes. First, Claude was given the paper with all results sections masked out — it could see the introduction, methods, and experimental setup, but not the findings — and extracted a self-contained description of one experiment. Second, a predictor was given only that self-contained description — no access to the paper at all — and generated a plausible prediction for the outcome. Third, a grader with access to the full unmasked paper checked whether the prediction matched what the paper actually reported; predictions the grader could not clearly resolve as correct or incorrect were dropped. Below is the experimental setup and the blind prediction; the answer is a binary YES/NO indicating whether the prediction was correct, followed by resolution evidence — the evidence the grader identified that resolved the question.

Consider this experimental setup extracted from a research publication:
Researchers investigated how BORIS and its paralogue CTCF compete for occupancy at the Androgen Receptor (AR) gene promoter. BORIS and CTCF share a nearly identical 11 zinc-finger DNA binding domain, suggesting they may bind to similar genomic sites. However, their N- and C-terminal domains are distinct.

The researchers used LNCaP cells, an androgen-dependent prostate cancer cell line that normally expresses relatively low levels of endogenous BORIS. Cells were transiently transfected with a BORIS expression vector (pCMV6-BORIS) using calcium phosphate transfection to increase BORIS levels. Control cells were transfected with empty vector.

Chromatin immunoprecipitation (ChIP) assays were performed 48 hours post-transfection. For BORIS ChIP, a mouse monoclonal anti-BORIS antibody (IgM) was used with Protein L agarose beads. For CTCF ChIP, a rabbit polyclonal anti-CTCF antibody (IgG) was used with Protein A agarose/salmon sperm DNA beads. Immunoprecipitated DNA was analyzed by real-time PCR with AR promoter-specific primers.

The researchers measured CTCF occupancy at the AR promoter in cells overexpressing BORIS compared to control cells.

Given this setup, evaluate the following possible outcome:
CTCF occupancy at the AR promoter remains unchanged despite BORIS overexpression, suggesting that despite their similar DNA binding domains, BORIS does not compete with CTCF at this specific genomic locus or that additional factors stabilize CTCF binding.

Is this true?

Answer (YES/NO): NO